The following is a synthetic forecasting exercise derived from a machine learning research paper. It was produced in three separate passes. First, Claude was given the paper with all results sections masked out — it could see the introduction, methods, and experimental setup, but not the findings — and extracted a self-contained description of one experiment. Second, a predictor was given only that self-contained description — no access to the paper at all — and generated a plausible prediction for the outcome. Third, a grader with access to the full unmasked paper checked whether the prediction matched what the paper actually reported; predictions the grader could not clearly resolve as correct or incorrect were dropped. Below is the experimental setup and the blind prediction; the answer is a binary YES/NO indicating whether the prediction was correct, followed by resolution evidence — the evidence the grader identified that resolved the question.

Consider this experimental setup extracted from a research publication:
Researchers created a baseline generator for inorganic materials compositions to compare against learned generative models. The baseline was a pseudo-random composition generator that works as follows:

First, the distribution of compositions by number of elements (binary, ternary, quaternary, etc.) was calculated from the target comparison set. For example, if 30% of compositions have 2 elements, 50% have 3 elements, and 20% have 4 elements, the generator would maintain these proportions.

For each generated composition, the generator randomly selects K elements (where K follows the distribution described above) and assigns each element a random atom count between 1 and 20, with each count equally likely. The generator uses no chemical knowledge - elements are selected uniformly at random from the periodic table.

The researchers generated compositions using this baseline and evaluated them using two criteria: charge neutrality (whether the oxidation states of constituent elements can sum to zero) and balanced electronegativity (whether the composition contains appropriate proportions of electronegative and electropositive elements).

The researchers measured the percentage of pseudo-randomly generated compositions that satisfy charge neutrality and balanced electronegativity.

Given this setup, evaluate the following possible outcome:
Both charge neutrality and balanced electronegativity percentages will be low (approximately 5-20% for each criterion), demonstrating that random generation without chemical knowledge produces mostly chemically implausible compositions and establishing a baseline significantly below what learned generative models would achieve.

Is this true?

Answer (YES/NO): NO